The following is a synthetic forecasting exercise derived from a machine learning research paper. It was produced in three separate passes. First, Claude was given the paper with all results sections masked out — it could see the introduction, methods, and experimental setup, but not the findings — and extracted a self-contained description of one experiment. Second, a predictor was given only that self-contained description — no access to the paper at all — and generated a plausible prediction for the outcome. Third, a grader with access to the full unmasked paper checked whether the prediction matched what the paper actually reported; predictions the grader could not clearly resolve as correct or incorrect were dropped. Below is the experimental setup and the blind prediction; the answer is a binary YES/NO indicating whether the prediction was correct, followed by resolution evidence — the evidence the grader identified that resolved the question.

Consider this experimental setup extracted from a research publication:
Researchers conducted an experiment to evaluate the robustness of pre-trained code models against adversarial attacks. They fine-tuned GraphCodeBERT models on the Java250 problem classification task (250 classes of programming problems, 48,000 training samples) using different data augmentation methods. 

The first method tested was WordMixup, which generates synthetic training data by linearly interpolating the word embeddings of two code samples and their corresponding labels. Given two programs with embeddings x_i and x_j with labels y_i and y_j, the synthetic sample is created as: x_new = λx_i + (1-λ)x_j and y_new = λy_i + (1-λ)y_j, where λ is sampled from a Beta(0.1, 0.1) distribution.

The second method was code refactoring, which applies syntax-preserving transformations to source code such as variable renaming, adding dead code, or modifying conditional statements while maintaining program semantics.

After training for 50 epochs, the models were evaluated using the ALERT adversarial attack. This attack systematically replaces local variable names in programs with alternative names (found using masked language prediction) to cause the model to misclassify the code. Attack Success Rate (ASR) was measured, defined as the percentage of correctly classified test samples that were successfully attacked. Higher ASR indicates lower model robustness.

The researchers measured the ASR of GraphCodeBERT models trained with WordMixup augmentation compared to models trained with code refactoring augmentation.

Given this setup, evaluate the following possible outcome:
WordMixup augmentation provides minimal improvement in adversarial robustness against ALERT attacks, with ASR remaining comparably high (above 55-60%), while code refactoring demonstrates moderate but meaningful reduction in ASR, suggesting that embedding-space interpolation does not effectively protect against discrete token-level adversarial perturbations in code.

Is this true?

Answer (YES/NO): NO